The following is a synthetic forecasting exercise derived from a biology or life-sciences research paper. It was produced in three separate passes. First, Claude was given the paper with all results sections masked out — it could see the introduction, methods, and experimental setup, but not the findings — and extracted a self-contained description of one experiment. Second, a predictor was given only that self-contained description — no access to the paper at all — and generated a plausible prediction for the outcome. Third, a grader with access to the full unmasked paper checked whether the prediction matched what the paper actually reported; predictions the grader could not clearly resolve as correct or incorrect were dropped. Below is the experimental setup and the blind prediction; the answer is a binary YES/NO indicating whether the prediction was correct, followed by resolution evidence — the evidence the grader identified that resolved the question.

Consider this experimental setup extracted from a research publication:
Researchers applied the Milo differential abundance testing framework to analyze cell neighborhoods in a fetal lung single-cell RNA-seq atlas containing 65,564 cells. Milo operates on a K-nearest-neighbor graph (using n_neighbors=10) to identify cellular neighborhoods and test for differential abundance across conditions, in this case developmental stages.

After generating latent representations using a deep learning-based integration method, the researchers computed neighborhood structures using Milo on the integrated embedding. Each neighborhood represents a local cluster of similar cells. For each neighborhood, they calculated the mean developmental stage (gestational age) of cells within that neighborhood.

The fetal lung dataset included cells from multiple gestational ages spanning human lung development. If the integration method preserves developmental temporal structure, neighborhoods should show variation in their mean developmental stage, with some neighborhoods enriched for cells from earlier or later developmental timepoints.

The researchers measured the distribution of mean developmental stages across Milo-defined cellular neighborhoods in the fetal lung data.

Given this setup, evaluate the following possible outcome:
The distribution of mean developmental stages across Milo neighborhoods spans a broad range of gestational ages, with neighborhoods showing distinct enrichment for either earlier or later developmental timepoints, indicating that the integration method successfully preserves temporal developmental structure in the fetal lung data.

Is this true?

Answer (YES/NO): YES